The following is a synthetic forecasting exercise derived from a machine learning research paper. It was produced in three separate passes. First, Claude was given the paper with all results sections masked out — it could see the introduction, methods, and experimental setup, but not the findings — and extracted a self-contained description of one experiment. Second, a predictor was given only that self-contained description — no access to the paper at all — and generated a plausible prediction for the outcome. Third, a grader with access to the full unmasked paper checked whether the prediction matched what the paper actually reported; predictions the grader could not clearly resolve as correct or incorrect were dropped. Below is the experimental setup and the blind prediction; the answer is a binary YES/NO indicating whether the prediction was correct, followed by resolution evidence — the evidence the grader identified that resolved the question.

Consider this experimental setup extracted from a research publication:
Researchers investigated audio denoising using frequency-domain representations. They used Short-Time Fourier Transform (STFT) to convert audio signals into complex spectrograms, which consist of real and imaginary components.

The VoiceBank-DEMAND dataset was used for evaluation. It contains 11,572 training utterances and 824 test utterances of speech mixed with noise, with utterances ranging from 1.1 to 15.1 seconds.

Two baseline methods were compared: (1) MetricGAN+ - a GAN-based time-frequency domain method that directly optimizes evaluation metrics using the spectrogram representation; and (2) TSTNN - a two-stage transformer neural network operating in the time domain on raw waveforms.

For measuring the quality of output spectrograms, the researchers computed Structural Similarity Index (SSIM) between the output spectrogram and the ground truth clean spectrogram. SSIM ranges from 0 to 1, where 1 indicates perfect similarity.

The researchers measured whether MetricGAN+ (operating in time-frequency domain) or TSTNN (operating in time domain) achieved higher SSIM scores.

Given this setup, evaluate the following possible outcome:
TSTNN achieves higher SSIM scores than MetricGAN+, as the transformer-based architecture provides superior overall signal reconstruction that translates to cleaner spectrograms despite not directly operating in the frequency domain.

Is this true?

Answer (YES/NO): NO